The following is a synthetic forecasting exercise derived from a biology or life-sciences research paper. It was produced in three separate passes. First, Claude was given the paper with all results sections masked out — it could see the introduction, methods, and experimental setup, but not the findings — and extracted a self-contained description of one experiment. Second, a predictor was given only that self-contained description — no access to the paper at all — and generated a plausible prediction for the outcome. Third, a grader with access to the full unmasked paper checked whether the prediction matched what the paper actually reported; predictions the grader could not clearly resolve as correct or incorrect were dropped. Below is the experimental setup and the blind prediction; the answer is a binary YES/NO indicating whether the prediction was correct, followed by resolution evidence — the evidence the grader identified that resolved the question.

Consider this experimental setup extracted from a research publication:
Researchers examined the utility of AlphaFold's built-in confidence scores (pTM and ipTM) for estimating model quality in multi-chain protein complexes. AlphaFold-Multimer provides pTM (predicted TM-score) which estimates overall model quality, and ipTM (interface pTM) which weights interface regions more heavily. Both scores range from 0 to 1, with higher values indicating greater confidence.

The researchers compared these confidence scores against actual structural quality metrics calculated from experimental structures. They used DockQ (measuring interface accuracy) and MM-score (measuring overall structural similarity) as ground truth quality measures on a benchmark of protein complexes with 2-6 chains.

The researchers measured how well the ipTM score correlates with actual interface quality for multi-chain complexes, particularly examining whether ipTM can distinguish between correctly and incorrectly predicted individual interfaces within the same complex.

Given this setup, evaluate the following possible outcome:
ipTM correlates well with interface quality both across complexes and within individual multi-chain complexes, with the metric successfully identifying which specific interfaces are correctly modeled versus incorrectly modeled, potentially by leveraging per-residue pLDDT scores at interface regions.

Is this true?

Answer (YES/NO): NO